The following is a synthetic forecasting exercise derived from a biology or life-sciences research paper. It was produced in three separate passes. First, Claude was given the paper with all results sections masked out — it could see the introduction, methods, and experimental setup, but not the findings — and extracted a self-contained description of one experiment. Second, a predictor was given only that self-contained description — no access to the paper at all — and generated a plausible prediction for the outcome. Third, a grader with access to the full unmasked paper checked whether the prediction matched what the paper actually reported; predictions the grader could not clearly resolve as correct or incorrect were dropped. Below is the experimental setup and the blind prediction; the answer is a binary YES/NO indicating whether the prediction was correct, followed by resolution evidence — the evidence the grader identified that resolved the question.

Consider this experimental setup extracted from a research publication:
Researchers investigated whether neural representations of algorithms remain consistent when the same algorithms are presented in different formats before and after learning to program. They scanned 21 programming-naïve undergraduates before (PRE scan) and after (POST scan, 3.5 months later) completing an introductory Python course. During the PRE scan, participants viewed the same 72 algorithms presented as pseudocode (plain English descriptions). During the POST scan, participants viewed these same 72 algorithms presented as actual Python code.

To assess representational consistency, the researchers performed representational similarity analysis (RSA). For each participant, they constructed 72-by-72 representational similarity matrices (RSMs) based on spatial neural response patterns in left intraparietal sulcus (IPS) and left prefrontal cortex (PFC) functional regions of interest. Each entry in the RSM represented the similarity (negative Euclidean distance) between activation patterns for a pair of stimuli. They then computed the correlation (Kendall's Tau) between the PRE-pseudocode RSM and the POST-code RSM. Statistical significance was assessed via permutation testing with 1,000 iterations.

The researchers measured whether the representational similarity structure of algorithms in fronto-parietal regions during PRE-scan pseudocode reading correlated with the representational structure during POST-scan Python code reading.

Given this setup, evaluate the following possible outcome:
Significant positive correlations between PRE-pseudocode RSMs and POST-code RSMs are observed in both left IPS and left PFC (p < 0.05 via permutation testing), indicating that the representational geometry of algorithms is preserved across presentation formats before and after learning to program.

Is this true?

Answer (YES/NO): YES